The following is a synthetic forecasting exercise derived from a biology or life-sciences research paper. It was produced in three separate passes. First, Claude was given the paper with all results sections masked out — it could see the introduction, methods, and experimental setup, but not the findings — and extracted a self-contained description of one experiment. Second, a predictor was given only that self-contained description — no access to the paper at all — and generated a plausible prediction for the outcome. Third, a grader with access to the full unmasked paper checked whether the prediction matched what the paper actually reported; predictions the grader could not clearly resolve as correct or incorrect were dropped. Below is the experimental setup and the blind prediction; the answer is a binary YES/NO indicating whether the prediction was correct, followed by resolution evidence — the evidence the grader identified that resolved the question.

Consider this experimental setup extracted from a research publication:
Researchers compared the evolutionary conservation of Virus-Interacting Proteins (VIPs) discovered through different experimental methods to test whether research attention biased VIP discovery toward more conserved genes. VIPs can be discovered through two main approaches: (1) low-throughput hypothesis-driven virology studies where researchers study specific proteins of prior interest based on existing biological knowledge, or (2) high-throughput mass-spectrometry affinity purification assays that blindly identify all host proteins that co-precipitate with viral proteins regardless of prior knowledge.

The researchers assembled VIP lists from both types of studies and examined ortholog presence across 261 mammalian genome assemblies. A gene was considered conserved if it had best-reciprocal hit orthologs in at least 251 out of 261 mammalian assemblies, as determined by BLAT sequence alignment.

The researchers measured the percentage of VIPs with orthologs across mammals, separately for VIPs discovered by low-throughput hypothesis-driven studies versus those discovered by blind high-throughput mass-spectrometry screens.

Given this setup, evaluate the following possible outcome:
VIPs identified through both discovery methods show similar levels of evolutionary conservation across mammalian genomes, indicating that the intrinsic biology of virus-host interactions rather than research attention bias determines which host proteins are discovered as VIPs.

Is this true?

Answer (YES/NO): YES